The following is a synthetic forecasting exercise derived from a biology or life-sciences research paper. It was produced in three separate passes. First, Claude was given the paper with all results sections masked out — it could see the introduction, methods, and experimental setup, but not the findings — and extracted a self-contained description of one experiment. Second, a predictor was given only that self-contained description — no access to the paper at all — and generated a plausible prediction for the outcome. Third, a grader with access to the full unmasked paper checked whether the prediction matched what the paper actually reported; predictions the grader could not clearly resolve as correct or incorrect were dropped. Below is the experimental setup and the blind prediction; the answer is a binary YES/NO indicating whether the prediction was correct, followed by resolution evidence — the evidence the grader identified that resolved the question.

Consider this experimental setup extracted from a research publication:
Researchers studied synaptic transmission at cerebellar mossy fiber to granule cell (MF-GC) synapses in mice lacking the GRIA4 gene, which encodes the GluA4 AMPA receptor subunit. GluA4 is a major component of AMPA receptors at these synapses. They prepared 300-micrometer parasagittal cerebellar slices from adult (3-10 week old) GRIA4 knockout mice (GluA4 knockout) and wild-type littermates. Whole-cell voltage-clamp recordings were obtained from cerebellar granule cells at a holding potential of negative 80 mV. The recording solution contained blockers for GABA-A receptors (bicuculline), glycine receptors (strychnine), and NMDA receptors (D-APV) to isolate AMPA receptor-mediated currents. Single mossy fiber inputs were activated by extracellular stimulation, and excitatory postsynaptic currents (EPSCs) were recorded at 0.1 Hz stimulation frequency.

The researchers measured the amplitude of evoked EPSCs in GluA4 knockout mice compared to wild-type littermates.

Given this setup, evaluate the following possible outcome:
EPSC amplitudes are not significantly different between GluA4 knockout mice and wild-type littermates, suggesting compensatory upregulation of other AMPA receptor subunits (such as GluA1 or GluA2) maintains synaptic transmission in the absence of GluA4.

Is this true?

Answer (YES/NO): NO